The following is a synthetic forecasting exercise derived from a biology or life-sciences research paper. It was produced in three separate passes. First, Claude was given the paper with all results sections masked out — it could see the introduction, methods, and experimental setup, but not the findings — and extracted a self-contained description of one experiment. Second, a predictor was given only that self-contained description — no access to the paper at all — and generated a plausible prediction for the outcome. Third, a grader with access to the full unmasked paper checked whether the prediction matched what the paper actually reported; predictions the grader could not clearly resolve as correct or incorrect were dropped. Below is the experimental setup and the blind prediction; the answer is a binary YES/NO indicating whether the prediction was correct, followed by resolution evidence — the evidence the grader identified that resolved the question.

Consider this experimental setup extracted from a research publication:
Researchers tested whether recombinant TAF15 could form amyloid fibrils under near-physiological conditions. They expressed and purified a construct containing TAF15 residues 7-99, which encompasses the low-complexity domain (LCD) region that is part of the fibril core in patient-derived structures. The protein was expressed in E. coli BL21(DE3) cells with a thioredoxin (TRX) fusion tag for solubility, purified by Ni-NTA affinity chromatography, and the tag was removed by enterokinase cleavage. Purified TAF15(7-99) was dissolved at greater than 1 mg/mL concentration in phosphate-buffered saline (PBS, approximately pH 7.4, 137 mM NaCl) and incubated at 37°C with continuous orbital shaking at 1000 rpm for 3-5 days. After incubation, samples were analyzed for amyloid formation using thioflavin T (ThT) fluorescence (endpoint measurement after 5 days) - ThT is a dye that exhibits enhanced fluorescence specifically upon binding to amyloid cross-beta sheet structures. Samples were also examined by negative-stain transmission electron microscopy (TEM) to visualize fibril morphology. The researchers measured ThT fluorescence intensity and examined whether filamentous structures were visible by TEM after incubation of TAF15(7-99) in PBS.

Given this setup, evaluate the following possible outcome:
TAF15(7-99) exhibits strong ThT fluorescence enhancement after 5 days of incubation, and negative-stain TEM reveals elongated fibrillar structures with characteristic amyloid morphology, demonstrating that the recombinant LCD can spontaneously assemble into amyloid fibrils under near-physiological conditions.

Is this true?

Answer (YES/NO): YES